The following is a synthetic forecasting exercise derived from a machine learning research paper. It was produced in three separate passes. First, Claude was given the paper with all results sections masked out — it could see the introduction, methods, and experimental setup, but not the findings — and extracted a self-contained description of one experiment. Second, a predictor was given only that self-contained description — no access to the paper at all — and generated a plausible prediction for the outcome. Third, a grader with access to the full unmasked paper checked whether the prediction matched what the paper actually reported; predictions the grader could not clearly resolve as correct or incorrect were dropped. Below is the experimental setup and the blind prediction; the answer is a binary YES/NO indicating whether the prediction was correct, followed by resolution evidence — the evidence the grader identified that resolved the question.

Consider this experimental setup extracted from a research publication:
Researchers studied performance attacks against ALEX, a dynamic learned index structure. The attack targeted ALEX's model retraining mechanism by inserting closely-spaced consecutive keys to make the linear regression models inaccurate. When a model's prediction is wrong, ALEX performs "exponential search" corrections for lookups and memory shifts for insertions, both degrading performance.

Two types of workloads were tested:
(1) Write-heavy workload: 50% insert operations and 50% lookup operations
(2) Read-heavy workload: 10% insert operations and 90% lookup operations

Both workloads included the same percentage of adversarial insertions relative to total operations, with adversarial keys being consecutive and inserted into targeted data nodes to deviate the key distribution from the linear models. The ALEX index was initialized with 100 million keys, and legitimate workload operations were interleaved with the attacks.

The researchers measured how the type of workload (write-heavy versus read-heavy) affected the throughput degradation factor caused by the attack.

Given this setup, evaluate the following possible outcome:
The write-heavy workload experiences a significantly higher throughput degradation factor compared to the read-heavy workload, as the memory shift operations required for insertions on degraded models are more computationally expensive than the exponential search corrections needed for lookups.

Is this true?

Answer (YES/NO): NO